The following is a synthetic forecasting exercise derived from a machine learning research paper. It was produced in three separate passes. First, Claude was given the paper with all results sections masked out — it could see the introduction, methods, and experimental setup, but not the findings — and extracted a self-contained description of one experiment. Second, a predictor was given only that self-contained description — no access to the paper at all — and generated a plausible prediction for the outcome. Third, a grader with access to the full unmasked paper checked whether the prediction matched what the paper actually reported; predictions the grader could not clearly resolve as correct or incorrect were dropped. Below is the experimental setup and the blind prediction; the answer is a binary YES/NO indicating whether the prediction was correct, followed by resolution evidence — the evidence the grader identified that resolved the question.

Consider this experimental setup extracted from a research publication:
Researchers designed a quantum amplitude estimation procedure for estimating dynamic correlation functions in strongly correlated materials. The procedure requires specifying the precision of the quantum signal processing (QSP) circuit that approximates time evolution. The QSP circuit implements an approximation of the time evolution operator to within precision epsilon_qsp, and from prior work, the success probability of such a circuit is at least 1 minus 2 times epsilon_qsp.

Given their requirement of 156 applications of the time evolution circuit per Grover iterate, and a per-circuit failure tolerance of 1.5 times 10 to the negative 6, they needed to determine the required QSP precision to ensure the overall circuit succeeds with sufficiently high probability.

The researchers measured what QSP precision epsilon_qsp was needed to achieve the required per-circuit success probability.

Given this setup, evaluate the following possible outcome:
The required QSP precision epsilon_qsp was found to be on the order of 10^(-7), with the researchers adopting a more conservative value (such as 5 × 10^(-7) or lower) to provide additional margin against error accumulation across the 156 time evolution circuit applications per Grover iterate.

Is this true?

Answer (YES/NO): NO